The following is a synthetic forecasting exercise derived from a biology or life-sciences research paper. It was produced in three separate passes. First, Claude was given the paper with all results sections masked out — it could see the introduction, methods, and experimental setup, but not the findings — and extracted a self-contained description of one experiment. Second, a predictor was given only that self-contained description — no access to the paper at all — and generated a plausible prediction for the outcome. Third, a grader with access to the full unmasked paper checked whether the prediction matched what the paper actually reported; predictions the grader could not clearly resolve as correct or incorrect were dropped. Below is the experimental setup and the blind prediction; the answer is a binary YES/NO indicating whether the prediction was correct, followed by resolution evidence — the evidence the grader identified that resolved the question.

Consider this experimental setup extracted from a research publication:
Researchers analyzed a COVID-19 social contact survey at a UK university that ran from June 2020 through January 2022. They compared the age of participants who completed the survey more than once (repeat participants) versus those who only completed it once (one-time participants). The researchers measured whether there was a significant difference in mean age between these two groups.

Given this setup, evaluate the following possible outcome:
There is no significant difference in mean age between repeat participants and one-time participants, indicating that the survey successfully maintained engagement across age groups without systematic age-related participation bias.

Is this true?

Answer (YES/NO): NO